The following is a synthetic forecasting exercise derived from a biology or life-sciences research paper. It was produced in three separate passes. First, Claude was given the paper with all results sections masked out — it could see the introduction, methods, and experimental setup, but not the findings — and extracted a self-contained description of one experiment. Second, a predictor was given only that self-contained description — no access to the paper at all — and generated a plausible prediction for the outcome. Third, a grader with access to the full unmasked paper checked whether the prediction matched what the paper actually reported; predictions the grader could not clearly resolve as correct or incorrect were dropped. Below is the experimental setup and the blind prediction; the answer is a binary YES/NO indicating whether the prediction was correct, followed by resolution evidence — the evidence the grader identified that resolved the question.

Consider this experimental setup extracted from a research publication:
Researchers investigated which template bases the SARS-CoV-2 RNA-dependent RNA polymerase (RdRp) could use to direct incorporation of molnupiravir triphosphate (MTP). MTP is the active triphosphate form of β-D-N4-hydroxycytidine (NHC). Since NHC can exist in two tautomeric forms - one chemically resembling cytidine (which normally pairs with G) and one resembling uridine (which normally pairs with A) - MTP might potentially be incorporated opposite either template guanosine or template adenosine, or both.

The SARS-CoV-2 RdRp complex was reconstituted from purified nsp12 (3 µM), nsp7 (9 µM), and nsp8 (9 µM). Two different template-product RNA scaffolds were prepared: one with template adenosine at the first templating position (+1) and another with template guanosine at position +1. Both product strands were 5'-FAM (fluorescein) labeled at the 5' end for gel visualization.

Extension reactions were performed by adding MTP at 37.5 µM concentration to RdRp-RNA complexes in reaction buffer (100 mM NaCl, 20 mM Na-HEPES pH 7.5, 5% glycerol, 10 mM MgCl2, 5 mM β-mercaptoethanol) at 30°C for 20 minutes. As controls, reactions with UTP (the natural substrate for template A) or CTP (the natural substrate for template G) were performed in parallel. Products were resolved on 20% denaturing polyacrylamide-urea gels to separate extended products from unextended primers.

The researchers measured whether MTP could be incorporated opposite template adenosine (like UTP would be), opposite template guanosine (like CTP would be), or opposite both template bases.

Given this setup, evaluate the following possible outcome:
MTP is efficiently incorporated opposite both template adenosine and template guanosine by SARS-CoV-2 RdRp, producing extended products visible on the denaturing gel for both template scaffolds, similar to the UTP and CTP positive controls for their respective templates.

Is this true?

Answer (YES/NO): NO